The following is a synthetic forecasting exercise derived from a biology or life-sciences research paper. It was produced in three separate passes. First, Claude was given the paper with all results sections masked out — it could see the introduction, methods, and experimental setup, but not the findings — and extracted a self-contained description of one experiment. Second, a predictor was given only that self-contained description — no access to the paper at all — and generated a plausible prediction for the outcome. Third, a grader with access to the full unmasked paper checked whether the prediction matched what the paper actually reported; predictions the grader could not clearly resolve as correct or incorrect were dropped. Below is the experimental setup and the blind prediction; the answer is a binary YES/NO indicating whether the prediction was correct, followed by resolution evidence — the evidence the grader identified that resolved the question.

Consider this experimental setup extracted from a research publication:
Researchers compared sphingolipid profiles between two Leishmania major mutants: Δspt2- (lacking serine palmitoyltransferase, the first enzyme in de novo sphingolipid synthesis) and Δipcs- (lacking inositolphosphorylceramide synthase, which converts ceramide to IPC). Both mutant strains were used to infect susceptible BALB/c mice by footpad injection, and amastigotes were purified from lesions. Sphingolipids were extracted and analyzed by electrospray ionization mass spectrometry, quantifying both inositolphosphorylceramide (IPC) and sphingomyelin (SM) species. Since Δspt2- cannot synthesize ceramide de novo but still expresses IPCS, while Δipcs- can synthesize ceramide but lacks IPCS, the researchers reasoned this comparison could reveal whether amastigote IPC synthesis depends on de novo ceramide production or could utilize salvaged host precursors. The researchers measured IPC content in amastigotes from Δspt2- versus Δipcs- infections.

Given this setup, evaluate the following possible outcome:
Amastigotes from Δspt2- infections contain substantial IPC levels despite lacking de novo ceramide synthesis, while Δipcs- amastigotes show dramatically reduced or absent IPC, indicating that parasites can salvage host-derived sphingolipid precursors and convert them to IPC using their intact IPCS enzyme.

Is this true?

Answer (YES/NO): YES